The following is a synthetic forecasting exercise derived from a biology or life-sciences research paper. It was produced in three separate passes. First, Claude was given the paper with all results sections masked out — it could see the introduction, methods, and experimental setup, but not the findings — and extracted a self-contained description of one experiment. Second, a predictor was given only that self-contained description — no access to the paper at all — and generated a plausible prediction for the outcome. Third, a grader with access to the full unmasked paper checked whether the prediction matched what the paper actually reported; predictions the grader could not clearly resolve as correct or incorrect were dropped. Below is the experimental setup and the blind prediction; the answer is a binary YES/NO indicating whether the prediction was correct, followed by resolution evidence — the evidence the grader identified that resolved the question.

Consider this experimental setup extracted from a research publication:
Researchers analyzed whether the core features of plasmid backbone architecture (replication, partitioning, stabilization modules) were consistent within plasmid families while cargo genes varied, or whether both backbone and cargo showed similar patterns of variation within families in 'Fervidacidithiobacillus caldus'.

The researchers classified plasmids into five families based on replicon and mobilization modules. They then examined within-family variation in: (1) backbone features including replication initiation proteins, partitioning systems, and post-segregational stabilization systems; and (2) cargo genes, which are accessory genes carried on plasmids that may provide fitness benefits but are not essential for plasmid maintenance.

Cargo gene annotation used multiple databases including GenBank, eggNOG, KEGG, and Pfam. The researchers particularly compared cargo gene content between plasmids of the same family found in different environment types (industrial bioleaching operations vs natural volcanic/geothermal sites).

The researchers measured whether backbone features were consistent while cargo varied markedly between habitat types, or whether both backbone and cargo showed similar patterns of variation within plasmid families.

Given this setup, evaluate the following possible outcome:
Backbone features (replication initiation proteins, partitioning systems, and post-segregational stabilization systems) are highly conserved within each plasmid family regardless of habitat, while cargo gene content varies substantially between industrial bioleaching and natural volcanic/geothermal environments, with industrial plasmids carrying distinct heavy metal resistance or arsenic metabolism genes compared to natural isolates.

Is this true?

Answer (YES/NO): YES